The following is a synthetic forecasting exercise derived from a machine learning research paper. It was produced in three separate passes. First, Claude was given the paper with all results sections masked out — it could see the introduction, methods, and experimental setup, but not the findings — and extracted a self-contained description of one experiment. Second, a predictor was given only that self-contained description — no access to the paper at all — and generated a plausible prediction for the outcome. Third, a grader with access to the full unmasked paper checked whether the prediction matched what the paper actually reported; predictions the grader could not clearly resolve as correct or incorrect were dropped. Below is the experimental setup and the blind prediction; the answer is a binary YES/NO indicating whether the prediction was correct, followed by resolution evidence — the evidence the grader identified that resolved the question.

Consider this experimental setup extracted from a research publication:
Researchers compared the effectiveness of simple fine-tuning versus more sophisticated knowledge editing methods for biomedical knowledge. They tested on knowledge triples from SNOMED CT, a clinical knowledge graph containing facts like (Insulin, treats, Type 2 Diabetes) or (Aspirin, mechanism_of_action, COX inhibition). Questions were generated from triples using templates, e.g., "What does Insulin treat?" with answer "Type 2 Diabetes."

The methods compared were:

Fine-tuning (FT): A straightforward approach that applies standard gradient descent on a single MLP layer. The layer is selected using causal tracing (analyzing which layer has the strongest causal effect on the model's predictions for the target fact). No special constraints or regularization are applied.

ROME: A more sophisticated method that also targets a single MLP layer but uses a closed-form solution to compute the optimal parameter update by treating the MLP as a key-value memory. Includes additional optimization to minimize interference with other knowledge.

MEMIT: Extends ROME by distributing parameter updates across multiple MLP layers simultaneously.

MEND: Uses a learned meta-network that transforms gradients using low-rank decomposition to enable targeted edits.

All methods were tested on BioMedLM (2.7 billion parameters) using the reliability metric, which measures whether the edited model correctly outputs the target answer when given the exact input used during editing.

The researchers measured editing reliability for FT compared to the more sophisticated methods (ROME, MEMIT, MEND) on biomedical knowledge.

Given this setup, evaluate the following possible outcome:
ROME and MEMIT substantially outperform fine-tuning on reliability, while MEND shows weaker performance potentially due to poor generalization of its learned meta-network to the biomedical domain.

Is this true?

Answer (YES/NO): NO